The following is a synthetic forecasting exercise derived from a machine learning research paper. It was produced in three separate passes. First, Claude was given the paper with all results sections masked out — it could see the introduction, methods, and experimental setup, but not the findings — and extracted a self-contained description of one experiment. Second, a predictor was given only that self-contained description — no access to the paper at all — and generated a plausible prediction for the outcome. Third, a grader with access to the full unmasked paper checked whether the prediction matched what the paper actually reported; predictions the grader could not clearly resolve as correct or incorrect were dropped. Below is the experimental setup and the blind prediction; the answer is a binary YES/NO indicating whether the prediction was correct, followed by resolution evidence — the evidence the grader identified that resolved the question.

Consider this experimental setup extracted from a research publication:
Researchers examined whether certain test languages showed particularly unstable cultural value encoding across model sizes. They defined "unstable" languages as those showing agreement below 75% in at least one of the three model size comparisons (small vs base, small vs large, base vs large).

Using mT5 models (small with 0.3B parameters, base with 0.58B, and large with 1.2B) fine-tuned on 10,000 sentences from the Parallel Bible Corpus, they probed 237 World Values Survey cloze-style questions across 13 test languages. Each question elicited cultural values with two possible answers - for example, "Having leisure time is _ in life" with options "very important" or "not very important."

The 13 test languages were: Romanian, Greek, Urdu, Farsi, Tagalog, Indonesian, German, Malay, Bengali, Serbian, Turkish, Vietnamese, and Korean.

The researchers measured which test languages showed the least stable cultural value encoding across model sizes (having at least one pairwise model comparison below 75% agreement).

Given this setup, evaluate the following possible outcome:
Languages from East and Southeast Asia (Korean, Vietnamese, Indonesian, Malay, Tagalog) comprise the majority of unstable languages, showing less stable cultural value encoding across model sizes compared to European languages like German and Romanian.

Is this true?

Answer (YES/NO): NO